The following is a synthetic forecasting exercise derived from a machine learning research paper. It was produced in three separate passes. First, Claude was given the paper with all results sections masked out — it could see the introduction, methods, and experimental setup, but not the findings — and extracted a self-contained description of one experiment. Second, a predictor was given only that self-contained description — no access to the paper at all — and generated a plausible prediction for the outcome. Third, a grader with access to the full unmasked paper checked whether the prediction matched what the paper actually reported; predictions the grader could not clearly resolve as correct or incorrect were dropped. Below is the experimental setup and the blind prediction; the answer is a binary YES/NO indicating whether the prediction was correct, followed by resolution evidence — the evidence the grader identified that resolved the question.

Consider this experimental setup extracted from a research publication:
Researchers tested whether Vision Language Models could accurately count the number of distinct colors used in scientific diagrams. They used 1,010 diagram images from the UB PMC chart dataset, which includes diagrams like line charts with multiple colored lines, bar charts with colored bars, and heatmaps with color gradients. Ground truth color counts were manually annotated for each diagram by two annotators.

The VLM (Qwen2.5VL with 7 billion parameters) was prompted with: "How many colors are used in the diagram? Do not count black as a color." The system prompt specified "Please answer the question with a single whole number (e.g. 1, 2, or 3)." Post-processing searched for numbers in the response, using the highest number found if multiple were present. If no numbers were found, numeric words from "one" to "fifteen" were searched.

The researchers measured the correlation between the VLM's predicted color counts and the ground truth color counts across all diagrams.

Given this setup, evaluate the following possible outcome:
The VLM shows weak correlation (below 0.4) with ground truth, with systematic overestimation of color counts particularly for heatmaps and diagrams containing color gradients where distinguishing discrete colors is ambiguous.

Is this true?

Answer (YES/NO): NO